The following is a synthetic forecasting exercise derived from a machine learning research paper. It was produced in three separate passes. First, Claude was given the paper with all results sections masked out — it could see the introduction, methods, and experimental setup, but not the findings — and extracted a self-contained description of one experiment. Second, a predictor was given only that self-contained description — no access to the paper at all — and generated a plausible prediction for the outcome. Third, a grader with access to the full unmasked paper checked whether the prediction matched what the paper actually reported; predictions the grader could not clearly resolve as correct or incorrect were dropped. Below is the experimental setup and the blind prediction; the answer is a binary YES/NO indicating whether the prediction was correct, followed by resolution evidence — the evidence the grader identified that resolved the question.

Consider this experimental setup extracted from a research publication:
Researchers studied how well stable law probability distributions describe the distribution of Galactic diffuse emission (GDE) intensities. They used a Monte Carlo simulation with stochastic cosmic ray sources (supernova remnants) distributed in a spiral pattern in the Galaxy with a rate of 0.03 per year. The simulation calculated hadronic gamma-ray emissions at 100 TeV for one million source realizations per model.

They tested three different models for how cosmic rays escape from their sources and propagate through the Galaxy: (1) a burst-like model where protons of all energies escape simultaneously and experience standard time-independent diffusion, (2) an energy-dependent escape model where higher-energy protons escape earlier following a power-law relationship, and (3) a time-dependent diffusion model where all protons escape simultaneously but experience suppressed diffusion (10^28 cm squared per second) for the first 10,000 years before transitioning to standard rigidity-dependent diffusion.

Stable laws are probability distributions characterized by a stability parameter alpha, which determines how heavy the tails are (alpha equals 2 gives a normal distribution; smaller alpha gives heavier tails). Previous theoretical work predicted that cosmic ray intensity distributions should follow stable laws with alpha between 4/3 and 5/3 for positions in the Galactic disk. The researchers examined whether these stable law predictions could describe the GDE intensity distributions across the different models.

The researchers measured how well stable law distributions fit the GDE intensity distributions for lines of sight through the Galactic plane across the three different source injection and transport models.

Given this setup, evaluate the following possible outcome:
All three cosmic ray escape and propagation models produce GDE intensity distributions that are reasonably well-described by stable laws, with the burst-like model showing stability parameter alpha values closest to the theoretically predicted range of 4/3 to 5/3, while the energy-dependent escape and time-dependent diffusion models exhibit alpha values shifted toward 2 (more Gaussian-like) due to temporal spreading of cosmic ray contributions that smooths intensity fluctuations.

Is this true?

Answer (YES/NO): NO